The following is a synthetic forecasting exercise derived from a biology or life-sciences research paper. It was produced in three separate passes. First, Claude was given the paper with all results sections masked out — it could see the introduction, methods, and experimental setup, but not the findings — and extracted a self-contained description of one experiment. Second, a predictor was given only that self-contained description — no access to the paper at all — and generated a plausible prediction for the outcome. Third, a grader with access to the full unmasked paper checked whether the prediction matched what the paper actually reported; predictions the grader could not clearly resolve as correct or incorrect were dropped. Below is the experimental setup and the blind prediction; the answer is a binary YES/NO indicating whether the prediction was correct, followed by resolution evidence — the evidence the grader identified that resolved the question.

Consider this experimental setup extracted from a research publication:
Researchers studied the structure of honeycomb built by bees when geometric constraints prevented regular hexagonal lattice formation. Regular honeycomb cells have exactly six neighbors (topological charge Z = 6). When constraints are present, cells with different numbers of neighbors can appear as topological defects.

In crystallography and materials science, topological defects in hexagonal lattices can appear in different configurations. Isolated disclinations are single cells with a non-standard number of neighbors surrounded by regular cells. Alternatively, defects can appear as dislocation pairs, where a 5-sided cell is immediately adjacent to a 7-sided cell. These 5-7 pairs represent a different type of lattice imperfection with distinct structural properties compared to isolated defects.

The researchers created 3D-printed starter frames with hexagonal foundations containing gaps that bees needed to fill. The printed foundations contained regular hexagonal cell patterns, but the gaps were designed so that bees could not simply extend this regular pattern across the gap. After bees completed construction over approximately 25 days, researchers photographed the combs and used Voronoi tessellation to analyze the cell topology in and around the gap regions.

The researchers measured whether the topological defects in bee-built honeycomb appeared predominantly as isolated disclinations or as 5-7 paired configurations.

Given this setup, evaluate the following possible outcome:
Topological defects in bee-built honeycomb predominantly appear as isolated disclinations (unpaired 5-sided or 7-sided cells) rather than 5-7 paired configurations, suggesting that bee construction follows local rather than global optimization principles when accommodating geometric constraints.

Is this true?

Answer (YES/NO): NO